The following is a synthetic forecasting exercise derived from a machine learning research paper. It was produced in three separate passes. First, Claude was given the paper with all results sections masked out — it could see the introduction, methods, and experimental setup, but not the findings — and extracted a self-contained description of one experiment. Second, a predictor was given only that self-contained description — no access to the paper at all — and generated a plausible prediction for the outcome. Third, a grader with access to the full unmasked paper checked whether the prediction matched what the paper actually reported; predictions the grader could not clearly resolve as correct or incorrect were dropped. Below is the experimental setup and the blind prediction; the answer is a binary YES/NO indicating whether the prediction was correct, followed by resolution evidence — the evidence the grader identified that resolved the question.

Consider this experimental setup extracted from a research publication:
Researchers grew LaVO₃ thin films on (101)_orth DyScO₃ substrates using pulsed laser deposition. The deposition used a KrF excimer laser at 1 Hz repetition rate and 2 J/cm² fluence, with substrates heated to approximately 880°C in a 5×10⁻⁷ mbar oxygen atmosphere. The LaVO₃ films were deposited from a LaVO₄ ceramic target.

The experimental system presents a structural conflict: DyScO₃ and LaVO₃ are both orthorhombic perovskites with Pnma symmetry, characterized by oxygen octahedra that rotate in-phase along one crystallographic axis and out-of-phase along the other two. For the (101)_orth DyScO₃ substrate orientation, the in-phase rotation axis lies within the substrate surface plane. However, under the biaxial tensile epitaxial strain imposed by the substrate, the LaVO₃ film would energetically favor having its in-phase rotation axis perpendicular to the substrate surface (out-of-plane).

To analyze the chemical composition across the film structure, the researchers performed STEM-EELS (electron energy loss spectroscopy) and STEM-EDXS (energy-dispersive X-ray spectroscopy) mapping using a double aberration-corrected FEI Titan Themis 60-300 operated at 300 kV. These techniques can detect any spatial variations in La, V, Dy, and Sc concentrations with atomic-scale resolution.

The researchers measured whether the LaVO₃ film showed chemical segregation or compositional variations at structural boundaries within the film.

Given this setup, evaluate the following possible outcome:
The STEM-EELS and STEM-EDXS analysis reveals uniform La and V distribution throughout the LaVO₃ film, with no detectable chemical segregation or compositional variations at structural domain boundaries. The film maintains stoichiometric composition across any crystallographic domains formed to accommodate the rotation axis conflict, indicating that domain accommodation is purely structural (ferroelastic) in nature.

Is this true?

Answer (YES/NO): YES